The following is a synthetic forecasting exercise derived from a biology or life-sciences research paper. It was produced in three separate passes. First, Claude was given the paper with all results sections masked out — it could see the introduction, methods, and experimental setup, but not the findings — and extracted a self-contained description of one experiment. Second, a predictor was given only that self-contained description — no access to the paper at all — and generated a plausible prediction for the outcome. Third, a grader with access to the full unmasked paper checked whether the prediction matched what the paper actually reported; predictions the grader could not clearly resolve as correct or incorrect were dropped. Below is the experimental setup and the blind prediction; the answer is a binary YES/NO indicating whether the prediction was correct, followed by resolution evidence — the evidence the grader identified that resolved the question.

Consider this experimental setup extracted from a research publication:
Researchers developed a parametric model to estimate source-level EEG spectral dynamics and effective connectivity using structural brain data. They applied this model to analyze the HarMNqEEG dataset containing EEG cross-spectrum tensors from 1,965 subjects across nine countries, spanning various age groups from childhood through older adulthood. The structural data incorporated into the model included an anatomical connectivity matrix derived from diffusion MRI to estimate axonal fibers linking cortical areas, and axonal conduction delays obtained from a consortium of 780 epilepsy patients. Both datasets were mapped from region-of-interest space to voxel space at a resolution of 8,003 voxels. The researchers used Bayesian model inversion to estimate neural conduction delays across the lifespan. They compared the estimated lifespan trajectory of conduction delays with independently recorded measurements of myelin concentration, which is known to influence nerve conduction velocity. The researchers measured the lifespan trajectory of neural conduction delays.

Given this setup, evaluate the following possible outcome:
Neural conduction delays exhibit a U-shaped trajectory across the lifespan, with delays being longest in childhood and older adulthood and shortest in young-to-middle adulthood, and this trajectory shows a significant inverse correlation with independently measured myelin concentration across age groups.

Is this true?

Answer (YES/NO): NO